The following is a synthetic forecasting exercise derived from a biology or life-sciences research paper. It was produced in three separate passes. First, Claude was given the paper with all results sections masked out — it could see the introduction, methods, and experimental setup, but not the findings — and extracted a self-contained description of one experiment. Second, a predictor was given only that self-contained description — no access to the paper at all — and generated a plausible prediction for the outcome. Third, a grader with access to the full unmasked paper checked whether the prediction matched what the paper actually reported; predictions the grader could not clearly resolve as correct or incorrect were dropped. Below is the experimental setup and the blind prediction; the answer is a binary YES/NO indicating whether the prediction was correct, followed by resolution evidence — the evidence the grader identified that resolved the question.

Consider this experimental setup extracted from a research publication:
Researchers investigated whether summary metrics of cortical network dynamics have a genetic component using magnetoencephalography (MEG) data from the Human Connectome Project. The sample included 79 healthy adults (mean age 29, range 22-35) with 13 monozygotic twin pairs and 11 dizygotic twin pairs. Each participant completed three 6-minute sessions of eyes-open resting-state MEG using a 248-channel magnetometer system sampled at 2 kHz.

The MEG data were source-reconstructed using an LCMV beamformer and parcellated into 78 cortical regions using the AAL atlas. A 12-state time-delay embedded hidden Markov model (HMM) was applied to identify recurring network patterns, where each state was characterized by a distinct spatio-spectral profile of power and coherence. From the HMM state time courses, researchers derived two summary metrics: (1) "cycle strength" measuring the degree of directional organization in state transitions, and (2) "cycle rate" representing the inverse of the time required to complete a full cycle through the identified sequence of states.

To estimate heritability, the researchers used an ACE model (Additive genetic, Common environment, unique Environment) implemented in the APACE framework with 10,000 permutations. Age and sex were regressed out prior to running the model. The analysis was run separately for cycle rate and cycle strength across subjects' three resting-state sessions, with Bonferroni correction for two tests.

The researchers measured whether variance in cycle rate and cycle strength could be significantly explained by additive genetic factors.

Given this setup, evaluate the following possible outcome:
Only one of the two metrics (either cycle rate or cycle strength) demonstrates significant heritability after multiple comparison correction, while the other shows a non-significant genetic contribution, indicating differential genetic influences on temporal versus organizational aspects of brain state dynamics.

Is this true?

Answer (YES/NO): YES